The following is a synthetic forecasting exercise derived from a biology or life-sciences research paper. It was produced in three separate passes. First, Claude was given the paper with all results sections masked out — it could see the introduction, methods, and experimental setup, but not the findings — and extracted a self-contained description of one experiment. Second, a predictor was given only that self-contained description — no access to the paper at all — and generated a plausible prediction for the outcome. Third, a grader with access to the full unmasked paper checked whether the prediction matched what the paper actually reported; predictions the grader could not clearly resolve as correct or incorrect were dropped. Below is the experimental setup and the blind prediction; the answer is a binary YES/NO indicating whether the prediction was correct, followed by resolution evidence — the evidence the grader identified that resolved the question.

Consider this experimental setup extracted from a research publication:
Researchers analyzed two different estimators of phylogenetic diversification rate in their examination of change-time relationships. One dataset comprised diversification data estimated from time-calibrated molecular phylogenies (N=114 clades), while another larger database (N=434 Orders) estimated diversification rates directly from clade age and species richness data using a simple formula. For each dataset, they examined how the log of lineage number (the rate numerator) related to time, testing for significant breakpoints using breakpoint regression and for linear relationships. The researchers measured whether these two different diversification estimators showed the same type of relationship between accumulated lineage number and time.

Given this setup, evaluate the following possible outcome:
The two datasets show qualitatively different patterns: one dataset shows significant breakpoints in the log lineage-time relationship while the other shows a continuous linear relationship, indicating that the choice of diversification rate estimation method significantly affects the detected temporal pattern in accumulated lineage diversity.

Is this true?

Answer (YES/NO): YES